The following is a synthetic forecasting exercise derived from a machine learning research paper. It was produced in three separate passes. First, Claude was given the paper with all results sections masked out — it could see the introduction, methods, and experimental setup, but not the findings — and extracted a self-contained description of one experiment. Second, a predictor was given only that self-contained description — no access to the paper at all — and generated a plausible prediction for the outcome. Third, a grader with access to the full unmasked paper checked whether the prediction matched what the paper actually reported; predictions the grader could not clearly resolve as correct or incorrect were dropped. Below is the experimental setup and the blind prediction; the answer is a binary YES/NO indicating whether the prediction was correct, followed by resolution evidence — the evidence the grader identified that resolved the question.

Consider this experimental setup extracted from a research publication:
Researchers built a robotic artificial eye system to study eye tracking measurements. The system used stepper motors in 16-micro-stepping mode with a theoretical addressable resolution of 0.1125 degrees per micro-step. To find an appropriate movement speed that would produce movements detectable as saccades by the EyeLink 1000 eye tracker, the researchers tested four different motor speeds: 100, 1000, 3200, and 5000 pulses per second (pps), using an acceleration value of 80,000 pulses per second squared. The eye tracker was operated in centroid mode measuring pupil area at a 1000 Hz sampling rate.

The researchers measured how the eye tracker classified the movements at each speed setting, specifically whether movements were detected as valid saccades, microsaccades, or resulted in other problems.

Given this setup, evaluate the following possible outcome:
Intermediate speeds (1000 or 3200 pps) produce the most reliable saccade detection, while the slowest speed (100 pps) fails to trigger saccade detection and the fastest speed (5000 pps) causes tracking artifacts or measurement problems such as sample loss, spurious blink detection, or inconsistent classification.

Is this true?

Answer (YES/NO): NO